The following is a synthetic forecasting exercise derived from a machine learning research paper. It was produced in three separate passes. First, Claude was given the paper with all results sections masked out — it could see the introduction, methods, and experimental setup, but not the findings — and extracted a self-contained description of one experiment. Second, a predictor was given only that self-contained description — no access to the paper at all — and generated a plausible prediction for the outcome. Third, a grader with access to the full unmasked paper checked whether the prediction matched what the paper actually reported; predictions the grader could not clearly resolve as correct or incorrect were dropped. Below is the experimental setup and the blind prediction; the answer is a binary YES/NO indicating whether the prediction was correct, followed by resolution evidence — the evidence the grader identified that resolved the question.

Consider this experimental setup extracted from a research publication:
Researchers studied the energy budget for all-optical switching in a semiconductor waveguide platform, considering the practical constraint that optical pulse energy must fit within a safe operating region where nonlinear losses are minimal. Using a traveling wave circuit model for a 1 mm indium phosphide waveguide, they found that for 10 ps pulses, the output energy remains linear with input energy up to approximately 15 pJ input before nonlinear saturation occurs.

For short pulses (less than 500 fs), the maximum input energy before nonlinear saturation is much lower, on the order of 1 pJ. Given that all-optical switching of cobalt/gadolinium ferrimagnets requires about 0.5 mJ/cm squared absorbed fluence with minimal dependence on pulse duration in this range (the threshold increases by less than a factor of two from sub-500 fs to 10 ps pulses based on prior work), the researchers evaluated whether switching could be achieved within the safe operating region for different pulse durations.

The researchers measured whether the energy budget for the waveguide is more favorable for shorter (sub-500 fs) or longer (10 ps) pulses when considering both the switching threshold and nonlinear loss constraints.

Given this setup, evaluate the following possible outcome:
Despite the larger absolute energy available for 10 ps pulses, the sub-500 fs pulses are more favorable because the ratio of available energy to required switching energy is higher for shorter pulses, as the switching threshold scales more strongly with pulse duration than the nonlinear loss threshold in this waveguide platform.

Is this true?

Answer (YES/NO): NO